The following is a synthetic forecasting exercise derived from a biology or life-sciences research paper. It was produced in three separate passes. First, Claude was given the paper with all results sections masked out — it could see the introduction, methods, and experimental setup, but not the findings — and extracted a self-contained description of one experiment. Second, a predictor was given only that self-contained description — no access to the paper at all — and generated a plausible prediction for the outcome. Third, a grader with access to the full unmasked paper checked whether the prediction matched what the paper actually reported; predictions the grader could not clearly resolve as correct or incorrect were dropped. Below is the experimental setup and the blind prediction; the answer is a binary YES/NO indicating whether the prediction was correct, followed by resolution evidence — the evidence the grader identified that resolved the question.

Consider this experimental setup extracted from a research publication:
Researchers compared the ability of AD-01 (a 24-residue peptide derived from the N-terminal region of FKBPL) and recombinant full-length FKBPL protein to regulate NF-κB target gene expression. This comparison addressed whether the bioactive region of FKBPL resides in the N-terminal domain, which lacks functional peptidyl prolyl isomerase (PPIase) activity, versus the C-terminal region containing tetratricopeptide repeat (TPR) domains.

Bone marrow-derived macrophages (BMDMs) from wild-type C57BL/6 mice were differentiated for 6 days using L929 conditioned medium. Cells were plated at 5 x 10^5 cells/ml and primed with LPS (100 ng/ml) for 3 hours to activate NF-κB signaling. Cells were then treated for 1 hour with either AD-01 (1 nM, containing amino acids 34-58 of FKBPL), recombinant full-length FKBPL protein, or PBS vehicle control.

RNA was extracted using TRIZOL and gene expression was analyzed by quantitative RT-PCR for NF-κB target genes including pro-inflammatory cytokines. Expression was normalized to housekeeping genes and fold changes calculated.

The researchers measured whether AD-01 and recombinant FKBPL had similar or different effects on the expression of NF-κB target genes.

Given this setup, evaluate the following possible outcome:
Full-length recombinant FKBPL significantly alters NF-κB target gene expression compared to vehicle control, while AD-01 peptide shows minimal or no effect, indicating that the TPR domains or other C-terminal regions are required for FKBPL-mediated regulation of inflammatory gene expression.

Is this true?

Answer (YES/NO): NO